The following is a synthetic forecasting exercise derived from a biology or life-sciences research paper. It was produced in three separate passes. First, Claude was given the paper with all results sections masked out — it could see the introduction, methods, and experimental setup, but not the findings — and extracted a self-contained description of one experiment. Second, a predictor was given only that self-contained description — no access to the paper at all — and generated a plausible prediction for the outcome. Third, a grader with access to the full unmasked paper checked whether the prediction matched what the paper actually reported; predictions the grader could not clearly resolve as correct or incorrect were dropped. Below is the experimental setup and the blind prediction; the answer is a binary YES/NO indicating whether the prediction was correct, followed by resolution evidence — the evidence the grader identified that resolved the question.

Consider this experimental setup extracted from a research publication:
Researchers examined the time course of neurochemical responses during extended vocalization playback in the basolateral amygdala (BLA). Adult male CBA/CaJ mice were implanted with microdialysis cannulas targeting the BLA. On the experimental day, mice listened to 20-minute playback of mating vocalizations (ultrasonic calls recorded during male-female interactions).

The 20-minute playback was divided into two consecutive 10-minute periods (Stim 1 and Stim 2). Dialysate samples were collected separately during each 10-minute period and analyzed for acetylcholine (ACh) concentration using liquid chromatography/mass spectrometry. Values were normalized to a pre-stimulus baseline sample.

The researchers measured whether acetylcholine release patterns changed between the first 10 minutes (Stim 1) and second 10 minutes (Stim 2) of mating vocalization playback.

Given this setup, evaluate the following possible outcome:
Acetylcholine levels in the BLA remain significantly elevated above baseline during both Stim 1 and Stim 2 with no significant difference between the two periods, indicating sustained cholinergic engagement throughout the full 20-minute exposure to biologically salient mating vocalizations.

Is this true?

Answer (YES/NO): NO